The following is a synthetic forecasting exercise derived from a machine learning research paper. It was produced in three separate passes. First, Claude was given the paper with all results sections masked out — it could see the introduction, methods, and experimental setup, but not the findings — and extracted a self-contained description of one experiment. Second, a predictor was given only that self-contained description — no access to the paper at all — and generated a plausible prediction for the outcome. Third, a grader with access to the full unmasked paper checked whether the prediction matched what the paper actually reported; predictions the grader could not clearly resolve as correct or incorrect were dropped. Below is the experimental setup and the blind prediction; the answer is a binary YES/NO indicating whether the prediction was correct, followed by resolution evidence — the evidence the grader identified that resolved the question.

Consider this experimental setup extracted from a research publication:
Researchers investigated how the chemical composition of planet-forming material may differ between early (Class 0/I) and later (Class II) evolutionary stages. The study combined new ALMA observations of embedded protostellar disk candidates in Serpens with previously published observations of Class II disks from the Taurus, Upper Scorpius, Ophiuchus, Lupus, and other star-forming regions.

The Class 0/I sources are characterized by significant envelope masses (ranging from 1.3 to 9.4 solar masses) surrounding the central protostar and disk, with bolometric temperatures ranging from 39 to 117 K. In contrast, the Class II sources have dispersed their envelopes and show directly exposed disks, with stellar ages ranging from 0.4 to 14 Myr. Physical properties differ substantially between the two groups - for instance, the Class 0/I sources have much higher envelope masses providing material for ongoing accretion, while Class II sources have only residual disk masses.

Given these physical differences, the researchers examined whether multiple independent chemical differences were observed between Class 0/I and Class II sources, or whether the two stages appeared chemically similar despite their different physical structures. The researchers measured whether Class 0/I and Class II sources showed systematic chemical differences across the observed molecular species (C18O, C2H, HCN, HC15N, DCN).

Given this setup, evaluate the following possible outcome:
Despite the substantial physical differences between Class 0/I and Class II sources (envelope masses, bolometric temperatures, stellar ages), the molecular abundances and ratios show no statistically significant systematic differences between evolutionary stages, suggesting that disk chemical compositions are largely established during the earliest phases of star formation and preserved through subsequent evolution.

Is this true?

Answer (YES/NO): NO